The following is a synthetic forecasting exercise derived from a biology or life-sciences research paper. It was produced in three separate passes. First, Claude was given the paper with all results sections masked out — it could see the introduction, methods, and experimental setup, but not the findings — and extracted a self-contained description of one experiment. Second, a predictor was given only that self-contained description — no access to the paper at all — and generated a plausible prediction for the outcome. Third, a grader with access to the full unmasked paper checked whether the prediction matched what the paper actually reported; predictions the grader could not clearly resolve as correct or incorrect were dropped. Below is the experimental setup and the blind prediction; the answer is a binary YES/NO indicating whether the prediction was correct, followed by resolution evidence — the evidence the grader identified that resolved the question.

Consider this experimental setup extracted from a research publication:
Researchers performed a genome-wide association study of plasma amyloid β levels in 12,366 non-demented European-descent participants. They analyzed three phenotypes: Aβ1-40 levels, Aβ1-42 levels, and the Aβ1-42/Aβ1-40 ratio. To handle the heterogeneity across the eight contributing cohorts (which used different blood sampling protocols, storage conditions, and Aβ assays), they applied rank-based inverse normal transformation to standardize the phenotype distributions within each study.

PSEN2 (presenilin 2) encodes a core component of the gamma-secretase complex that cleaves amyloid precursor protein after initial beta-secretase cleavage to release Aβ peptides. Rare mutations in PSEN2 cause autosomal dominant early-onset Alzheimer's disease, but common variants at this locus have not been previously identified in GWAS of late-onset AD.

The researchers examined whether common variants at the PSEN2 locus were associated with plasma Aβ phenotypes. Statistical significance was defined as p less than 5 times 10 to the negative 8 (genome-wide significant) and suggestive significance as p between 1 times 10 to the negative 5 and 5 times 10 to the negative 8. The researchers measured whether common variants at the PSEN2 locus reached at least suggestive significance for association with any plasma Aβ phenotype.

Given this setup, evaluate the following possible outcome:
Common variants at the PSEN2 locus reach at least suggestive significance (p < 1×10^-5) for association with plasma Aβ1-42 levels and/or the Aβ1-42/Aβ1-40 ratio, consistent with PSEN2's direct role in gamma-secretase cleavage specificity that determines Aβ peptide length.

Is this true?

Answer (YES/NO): NO